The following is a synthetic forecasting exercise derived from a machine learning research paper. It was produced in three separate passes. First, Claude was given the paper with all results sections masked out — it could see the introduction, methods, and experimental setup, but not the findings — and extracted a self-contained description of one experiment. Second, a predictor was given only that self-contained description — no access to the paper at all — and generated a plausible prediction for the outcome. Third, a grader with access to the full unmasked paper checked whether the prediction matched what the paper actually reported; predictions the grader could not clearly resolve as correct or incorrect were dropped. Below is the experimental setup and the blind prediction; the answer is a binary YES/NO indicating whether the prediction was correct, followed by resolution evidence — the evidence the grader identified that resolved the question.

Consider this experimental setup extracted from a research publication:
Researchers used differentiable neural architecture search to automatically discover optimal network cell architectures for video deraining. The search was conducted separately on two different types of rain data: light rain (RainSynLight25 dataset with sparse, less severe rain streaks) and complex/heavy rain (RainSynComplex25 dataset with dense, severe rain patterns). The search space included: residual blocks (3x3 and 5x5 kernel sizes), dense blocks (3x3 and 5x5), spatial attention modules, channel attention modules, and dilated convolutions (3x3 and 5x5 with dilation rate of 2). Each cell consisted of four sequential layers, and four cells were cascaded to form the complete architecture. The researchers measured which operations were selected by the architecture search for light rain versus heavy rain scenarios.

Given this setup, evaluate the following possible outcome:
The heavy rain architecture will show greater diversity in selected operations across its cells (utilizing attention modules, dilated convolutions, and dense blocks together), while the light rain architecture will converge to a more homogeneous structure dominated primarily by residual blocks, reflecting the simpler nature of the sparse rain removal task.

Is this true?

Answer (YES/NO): NO